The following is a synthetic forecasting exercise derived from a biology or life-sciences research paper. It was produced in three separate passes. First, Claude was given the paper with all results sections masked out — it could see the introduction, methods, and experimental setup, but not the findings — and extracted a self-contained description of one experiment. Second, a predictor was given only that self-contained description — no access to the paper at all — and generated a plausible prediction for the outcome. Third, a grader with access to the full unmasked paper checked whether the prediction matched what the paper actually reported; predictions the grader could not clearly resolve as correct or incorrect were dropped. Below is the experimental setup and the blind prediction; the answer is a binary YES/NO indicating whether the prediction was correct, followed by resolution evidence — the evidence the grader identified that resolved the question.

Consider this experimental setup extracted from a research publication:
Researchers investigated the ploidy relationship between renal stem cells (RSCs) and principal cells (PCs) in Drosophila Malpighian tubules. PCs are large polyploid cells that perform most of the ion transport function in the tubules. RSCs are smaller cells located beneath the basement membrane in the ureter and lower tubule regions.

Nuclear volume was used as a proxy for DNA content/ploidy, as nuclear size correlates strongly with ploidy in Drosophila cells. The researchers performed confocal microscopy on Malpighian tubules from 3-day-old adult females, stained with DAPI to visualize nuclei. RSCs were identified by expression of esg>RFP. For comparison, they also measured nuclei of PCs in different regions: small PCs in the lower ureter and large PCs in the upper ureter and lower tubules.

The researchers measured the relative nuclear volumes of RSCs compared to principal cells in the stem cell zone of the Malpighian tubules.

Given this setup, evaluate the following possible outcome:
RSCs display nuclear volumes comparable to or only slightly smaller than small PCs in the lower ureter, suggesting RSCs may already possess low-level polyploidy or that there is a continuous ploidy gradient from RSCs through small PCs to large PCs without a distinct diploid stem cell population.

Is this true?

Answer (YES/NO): NO